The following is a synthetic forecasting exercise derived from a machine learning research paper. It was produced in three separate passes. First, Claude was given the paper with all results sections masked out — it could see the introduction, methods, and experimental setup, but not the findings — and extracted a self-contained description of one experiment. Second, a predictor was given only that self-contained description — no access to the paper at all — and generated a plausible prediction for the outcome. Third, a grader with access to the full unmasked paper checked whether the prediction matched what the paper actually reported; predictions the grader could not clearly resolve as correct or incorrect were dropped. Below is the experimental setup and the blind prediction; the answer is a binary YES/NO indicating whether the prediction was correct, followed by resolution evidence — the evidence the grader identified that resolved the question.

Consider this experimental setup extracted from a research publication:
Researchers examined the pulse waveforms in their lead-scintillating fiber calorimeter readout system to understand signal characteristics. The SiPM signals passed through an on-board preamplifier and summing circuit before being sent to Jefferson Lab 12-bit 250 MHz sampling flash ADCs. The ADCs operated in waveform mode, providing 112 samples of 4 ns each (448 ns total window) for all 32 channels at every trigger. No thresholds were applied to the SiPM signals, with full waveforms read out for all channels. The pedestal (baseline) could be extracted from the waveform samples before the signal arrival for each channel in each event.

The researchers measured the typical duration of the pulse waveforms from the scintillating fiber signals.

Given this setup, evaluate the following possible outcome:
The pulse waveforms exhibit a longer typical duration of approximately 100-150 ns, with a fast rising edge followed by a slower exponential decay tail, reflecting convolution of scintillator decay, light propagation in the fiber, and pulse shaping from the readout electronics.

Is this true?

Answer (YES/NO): NO